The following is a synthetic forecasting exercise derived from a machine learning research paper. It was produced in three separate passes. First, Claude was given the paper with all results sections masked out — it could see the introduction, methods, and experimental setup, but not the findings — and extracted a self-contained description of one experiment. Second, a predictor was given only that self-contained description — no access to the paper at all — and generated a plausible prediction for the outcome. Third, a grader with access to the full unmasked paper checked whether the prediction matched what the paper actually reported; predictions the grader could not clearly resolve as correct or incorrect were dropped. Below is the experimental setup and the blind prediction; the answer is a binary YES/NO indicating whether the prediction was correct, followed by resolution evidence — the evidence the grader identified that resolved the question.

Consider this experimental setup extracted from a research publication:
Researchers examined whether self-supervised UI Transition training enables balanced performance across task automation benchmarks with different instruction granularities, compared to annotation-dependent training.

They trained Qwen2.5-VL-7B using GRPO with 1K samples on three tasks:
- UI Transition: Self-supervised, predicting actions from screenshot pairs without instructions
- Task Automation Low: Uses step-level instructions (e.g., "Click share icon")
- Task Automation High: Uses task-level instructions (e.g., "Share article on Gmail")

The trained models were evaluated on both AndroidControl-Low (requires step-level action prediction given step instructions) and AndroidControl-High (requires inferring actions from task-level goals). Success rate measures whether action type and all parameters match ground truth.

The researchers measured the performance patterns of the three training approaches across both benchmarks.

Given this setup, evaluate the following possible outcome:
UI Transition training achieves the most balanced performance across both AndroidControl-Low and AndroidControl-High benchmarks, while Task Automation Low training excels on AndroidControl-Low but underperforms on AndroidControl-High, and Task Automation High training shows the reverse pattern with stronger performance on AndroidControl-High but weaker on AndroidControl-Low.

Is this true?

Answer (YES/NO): NO